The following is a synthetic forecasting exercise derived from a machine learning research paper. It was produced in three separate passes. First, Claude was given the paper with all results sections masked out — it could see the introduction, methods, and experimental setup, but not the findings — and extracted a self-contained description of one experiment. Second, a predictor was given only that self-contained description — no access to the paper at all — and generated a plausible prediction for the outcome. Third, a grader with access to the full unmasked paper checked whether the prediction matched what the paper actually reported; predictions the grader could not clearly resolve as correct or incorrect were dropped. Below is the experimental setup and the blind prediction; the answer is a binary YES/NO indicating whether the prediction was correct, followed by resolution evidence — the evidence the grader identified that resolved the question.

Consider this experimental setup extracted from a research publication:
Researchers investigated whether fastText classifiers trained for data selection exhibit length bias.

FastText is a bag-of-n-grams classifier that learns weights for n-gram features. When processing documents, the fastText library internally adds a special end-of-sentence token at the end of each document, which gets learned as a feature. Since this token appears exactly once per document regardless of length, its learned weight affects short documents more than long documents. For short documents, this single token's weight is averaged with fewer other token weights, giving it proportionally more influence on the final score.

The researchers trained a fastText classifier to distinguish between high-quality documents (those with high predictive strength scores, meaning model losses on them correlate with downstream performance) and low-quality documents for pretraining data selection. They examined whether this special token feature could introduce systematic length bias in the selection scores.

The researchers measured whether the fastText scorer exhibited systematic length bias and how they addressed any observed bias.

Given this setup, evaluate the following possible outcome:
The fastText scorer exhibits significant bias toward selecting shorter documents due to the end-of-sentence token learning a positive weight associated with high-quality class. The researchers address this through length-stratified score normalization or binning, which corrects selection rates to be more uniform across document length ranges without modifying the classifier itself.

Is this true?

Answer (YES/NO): NO